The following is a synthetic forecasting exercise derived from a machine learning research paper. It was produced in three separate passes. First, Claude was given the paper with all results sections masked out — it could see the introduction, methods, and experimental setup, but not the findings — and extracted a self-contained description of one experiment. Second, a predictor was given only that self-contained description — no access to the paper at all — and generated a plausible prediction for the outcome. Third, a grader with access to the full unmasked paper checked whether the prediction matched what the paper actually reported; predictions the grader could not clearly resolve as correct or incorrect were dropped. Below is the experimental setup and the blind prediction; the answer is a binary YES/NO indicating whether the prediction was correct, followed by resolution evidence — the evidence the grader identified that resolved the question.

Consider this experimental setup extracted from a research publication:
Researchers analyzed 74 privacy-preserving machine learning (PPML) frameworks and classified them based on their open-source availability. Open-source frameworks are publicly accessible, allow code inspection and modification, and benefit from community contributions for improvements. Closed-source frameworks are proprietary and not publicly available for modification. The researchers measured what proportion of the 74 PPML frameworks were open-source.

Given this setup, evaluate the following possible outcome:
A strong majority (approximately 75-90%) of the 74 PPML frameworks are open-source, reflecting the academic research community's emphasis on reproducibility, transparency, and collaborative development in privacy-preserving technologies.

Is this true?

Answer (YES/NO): NO